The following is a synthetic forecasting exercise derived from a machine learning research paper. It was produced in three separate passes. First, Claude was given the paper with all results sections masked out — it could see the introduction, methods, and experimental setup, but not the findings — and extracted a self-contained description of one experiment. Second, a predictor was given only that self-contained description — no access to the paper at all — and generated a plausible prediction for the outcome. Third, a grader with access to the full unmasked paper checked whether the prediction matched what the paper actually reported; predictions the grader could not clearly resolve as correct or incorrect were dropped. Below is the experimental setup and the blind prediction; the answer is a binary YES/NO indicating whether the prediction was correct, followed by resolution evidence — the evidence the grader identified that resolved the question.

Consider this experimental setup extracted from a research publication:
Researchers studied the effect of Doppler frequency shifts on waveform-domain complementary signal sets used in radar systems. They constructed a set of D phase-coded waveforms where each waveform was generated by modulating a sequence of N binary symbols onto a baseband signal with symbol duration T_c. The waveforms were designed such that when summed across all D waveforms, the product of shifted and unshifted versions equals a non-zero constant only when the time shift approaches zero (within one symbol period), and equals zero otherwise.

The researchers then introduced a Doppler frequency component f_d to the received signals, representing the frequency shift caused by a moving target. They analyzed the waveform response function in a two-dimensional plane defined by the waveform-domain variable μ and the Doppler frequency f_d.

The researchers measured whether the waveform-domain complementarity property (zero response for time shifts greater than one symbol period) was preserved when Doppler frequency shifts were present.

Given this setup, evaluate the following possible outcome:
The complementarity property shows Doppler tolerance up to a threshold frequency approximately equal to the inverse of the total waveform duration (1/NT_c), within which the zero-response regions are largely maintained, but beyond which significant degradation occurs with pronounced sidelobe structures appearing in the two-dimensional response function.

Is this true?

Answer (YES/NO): NO